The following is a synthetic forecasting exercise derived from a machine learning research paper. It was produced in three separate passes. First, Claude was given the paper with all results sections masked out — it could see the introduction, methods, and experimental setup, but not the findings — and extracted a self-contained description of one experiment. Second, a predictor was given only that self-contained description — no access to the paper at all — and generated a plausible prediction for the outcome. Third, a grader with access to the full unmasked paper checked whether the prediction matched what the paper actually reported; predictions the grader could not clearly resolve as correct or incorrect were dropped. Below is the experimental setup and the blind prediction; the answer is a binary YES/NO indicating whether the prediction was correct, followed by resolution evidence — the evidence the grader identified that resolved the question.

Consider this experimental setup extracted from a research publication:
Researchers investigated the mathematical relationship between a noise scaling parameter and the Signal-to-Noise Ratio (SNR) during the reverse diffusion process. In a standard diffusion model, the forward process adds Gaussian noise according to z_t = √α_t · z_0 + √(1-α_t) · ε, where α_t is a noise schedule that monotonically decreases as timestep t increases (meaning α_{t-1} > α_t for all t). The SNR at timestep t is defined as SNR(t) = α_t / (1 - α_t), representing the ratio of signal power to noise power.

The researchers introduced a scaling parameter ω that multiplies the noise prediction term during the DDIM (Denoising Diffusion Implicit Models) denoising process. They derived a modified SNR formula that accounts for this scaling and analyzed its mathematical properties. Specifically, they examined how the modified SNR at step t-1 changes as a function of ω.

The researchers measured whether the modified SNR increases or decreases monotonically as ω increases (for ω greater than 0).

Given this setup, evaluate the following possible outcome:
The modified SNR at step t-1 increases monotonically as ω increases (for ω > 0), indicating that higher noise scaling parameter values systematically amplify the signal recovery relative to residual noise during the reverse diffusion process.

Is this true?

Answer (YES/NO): YES